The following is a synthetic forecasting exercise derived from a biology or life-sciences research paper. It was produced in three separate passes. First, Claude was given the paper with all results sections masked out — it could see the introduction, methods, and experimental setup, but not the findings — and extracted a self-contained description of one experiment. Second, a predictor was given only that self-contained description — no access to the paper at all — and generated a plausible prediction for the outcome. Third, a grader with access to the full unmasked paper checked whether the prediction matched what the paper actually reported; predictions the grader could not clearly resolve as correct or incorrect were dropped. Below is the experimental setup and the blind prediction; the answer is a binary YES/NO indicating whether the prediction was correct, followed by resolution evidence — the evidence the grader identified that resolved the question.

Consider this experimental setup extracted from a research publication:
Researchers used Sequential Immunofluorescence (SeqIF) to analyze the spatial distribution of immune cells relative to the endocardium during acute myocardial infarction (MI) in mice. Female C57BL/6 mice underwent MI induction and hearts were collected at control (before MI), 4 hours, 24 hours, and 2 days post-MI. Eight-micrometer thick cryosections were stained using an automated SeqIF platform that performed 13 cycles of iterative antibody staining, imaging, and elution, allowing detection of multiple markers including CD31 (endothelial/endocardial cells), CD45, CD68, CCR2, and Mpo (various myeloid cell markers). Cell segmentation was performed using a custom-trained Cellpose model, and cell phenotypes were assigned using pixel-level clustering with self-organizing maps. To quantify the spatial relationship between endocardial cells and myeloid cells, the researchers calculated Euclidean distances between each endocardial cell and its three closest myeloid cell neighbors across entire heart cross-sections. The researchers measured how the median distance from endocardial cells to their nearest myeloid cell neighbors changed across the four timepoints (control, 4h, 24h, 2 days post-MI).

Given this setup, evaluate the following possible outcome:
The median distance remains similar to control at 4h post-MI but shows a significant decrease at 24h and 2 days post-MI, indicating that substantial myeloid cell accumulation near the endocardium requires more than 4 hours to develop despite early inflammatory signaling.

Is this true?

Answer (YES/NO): NO